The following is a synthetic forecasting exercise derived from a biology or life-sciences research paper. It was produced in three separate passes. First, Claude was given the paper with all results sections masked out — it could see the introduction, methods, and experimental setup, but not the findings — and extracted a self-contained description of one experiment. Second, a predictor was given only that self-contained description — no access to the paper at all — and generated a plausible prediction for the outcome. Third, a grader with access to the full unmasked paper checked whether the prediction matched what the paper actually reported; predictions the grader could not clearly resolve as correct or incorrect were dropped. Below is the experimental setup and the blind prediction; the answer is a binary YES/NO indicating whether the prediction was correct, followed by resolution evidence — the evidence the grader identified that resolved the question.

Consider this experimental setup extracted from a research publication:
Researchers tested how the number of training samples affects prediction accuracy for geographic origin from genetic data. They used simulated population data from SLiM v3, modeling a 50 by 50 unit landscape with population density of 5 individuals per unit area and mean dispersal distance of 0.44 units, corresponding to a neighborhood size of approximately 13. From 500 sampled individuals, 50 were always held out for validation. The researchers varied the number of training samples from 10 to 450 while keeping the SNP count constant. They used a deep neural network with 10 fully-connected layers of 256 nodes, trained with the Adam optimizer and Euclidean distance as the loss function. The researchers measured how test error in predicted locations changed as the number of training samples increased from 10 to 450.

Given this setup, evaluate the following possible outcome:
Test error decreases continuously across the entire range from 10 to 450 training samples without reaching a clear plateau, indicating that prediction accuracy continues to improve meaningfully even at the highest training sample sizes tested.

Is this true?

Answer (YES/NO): NO